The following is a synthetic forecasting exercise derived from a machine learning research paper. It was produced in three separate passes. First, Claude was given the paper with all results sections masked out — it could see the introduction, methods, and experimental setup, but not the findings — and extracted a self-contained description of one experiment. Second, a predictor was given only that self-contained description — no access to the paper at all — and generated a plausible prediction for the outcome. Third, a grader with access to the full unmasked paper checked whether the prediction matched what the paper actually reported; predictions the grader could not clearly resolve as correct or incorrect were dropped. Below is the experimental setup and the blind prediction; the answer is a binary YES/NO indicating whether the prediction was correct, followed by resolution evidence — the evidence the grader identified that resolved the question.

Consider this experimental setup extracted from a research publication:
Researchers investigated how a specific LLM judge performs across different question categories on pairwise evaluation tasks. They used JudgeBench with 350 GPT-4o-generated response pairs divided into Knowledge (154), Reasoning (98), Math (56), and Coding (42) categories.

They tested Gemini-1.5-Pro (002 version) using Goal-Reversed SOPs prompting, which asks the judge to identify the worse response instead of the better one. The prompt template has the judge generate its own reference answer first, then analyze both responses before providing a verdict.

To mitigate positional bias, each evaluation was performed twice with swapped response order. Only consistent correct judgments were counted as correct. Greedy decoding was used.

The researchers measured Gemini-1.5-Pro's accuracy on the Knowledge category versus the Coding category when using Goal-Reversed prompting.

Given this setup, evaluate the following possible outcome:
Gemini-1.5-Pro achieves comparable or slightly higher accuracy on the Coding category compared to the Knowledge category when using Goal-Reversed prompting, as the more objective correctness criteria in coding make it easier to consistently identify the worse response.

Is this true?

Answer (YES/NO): NO